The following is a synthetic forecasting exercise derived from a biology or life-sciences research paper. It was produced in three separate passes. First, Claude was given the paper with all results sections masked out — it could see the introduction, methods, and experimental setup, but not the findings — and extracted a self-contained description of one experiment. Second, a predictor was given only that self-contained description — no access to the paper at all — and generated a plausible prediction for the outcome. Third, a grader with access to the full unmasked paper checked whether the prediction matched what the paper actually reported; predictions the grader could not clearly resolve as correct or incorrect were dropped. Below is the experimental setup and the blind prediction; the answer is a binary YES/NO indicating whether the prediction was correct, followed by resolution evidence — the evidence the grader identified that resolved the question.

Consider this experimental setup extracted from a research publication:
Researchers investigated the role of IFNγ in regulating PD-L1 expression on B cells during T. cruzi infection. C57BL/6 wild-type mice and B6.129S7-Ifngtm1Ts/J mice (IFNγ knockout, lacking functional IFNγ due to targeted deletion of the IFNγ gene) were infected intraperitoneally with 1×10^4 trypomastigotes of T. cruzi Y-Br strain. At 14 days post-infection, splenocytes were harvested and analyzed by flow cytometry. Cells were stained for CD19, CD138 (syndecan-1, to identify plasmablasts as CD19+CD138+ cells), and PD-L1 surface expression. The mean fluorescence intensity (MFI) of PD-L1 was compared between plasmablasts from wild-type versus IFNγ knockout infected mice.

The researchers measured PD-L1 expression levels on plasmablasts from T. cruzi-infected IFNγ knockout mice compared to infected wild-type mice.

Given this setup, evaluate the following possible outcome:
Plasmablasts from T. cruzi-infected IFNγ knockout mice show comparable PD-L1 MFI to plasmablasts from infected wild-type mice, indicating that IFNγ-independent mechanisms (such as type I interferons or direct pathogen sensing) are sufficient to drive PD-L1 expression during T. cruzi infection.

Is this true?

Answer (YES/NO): YES